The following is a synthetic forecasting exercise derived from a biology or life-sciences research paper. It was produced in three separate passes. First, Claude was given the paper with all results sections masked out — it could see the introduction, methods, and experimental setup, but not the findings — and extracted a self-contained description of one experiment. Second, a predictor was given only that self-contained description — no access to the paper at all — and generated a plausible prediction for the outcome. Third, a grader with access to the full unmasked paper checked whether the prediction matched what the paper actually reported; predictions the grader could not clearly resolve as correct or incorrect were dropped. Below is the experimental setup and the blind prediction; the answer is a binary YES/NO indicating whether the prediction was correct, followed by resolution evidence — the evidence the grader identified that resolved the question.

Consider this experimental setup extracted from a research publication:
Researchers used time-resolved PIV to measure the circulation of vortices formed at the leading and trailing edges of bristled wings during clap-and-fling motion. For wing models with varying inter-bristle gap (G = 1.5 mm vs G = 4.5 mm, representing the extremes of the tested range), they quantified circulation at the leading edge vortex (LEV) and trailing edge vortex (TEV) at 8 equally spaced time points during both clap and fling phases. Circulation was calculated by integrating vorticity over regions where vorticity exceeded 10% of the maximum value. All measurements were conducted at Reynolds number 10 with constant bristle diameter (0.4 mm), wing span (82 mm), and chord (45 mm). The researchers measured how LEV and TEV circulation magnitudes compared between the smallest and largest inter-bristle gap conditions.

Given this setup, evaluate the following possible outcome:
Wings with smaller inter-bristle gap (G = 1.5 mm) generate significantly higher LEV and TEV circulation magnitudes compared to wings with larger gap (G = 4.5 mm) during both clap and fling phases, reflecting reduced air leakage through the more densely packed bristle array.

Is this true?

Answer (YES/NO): NO